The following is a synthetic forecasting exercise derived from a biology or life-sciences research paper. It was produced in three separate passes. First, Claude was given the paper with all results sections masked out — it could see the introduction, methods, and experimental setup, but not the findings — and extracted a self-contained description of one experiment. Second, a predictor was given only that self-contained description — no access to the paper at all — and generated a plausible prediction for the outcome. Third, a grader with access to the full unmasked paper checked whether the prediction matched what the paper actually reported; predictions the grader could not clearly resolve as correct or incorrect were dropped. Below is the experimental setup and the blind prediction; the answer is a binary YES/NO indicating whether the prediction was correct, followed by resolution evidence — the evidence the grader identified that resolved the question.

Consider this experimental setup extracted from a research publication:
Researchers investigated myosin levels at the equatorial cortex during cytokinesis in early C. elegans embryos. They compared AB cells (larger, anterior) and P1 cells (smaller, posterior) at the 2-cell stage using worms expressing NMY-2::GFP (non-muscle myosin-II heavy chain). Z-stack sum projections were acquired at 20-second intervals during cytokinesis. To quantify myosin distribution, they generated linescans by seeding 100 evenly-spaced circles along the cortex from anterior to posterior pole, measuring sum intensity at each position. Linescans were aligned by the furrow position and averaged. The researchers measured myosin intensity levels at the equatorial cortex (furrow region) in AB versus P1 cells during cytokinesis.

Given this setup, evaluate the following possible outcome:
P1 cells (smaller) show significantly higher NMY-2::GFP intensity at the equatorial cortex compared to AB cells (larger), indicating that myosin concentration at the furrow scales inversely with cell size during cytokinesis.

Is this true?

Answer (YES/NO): NO